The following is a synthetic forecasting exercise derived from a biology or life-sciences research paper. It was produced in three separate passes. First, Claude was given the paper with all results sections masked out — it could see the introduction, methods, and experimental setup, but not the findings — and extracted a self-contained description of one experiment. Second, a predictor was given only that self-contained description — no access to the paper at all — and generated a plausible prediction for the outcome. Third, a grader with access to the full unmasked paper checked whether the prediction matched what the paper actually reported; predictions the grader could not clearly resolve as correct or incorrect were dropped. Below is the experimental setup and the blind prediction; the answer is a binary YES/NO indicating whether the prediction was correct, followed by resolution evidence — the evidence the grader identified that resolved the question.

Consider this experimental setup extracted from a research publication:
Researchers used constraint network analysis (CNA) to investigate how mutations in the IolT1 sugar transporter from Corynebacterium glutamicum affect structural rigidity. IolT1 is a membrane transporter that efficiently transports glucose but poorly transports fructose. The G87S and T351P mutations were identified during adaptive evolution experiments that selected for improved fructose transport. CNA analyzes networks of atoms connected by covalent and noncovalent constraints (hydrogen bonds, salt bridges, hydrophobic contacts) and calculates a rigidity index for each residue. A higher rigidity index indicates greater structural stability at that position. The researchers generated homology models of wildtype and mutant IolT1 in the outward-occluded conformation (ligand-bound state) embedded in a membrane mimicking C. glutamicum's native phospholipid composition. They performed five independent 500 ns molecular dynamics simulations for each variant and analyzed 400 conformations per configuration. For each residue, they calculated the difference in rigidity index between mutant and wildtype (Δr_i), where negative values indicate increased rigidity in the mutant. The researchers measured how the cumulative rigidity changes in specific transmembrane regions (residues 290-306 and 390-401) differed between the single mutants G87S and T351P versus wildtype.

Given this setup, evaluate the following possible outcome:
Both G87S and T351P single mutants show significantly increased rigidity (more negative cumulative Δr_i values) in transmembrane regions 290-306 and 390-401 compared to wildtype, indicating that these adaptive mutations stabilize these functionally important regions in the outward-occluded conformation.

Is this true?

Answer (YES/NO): NO